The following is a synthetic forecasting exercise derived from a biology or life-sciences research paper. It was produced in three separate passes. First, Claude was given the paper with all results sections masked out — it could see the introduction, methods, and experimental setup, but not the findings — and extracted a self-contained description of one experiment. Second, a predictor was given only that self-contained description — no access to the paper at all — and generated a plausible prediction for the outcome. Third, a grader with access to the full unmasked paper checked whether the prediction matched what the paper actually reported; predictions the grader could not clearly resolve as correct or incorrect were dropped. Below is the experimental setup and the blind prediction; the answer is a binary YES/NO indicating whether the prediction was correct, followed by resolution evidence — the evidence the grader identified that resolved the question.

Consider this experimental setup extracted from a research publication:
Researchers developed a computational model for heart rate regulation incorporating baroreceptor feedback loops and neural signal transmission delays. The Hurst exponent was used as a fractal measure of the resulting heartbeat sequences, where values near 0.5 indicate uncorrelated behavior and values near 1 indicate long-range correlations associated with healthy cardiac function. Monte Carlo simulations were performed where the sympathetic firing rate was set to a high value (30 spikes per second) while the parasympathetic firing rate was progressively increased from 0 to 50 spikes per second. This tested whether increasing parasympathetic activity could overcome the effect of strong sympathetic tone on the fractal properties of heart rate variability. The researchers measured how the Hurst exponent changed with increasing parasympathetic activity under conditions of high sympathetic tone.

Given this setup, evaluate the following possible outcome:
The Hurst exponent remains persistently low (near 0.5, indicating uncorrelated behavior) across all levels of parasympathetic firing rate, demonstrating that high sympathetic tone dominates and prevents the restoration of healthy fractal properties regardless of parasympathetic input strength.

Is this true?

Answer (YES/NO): YES